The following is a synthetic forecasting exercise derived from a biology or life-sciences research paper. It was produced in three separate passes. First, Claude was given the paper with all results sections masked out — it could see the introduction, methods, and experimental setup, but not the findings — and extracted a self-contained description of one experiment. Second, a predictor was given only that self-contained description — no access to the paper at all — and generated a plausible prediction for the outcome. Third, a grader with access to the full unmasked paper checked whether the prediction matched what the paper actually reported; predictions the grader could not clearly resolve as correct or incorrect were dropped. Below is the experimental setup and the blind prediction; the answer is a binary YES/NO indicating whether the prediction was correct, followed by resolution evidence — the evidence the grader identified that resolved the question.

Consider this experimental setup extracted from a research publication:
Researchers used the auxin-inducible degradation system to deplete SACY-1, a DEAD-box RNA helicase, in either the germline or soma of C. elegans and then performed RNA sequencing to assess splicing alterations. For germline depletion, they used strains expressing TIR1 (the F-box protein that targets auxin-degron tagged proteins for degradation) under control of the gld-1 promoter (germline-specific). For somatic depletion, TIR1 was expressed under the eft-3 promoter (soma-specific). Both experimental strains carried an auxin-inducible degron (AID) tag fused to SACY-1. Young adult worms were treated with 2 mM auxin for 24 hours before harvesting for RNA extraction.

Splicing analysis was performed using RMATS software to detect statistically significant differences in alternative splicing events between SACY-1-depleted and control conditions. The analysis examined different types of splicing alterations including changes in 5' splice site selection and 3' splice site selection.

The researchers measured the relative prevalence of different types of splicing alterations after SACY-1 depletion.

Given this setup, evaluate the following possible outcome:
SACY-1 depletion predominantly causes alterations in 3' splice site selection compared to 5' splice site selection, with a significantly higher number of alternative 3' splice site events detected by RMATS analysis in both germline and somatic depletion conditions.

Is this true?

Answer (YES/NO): YES